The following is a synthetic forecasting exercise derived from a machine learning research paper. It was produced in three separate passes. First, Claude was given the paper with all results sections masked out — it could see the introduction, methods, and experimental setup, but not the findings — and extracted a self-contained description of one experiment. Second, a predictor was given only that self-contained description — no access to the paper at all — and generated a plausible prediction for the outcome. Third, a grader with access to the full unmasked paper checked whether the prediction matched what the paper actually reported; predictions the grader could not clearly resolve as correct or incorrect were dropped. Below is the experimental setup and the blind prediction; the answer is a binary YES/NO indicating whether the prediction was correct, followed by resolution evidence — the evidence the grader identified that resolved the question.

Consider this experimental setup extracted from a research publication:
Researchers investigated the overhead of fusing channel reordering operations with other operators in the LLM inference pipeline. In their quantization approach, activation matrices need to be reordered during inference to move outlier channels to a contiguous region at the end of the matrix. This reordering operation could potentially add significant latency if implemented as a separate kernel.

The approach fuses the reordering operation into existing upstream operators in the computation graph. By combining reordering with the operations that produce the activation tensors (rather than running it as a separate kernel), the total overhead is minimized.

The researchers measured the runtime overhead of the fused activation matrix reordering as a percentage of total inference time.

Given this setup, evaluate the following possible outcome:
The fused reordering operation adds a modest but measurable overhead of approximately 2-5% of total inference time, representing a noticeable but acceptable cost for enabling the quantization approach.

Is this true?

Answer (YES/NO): NO